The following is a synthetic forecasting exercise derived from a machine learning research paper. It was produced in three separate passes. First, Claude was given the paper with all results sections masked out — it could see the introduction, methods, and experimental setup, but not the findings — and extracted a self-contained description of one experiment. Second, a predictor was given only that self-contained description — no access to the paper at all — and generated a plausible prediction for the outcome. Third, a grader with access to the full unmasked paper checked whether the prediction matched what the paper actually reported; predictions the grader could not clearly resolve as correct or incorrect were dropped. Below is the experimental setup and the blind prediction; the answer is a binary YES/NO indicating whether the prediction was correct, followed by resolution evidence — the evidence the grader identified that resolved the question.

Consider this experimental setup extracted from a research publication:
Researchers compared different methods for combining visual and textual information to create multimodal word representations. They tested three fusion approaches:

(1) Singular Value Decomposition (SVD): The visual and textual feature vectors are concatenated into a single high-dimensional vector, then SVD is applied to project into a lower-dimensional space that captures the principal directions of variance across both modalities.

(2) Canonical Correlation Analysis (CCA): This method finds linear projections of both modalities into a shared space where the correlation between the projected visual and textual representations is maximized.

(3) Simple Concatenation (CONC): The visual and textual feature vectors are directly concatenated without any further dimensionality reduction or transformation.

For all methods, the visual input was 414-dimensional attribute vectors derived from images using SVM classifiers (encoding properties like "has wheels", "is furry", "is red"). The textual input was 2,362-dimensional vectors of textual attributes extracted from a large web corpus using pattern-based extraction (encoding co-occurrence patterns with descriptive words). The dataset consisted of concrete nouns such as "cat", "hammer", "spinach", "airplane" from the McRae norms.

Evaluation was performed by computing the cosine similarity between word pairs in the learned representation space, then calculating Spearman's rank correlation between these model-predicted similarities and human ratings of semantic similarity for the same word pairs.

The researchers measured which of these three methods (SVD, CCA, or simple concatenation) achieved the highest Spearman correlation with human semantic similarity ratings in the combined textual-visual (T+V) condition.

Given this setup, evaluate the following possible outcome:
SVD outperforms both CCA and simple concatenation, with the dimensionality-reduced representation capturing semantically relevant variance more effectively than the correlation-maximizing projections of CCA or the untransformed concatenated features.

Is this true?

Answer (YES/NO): NO